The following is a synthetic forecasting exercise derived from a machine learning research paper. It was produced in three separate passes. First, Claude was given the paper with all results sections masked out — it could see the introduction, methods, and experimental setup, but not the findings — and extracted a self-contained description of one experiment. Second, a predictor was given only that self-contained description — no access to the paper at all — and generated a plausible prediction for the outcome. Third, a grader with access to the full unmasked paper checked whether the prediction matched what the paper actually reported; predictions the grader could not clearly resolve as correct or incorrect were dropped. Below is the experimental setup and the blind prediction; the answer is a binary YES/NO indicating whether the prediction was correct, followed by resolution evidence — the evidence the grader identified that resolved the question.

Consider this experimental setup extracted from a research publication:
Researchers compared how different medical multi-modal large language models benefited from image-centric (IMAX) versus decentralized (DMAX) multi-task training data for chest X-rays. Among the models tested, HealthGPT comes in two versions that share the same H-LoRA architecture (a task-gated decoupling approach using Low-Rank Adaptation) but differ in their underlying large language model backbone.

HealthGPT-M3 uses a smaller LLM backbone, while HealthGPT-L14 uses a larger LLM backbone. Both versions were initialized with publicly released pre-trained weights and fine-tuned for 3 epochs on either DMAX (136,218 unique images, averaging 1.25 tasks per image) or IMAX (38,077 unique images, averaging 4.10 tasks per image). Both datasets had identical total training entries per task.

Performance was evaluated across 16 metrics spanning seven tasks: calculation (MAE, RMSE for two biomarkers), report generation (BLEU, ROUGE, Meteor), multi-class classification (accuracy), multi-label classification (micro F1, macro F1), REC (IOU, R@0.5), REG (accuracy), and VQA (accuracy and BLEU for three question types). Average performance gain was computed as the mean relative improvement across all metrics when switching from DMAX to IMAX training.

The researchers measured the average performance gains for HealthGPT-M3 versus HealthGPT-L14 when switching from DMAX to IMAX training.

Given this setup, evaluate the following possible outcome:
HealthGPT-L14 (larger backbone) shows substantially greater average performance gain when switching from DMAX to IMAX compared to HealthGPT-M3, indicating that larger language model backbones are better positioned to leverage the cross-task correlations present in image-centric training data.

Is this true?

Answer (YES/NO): YES